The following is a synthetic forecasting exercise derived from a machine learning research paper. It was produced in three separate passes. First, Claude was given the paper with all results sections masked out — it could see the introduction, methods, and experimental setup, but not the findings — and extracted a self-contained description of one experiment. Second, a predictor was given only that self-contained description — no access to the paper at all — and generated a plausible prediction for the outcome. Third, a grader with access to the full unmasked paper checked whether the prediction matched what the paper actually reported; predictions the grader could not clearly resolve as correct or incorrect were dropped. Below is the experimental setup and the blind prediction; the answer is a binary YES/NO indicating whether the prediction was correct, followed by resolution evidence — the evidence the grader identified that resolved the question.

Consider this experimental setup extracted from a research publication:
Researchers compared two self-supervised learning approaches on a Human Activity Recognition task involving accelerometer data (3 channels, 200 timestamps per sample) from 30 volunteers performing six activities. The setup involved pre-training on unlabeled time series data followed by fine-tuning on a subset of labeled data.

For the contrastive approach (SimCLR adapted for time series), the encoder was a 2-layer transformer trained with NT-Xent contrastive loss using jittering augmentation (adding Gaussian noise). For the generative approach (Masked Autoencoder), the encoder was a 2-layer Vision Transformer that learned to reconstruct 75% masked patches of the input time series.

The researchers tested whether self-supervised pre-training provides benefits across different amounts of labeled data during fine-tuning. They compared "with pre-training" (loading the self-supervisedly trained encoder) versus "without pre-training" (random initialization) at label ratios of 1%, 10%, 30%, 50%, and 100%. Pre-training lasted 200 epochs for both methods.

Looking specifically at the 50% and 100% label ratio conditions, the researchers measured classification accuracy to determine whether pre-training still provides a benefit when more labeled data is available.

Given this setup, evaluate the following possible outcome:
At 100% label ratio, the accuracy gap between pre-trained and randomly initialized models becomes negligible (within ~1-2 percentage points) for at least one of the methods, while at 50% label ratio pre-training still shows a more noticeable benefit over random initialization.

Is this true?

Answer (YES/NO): NO